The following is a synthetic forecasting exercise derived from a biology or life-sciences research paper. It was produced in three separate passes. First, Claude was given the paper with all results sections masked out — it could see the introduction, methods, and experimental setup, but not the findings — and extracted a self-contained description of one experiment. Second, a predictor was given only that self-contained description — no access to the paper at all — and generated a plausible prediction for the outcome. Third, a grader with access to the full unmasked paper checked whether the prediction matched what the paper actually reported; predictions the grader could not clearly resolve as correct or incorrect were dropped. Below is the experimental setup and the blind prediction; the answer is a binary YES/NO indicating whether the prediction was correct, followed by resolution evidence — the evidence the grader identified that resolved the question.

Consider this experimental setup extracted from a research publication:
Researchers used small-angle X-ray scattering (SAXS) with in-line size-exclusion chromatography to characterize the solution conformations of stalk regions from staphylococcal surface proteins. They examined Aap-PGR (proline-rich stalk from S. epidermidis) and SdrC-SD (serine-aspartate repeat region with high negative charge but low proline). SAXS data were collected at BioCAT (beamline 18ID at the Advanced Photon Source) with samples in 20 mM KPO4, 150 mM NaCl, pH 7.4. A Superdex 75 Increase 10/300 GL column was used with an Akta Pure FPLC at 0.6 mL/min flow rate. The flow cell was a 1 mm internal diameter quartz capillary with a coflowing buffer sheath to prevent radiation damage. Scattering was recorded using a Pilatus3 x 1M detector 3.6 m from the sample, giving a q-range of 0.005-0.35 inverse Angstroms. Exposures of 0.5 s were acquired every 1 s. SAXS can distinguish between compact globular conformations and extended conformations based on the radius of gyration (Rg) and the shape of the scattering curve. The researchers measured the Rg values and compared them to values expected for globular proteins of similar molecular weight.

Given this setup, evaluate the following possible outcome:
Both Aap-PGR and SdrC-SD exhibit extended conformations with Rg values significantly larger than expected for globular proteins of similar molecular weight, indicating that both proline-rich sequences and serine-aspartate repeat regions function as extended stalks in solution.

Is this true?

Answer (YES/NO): YES